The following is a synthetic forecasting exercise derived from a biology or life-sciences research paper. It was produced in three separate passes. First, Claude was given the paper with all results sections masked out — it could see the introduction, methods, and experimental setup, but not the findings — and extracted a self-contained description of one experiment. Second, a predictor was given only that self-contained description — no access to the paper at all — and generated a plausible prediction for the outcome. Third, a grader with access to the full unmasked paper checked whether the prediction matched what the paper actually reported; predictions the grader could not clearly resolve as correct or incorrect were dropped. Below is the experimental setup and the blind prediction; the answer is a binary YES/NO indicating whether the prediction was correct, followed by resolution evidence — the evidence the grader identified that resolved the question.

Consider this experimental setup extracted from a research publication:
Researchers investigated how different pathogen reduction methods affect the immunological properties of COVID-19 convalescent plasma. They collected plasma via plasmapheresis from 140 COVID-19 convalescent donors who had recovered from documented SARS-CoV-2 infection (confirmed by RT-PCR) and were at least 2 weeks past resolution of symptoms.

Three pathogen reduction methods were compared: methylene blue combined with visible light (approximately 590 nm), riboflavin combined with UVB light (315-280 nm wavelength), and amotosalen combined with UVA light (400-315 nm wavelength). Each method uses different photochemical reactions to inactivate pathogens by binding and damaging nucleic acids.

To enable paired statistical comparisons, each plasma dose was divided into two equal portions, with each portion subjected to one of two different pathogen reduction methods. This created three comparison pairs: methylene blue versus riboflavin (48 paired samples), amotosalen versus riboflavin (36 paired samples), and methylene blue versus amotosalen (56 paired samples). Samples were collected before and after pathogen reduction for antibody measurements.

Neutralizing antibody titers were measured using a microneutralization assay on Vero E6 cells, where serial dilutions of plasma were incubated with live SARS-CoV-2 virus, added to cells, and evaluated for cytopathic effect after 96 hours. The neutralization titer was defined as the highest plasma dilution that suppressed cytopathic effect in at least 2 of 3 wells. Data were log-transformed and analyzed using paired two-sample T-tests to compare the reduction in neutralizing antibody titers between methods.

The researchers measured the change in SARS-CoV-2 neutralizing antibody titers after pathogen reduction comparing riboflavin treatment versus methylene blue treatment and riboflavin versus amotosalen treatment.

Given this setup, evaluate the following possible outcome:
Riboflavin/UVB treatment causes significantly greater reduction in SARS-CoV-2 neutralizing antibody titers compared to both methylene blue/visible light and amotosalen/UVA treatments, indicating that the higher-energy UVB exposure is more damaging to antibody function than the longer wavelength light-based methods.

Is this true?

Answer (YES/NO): YES